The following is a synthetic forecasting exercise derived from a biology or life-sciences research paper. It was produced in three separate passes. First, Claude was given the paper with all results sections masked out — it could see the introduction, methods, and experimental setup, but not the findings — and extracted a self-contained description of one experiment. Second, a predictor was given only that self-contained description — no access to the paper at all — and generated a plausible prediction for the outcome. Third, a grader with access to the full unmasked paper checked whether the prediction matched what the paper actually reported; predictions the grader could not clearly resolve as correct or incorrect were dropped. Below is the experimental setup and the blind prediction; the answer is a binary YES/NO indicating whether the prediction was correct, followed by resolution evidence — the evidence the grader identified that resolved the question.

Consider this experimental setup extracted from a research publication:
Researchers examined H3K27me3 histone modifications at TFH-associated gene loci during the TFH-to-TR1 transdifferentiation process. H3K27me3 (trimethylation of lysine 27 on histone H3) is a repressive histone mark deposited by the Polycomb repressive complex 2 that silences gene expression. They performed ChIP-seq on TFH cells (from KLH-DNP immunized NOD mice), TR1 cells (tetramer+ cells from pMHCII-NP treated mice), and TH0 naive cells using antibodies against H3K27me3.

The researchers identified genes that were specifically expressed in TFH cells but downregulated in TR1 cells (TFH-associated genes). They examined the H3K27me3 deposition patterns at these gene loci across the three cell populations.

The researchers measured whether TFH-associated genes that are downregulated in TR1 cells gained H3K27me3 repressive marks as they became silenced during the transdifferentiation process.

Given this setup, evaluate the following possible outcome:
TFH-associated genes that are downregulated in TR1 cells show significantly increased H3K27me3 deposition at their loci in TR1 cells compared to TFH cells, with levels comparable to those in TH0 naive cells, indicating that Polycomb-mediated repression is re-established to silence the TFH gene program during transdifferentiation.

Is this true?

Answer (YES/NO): NO